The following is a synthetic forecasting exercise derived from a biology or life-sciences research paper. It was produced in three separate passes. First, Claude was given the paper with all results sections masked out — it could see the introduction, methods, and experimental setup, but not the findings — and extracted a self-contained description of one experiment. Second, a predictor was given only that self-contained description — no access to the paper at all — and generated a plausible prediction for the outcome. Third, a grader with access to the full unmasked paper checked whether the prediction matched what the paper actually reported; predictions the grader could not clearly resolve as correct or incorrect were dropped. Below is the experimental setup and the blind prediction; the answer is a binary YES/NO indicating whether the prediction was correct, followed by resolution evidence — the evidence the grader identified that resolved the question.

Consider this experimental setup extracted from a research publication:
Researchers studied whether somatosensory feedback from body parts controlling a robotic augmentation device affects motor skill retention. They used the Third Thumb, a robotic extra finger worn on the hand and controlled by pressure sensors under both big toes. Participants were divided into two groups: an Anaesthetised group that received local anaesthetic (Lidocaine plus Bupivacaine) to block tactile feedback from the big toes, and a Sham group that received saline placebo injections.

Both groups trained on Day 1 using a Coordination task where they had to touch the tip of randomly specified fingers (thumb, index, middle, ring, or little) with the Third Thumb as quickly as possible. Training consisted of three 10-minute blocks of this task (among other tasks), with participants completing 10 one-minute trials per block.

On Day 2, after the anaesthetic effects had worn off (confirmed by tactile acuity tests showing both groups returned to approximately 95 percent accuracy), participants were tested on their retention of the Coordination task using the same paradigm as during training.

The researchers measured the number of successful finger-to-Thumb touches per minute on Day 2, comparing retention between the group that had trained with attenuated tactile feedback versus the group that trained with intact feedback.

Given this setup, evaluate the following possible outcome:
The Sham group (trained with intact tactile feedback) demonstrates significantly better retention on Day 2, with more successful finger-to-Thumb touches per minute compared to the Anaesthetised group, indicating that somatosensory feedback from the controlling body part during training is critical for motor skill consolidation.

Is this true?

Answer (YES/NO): YES